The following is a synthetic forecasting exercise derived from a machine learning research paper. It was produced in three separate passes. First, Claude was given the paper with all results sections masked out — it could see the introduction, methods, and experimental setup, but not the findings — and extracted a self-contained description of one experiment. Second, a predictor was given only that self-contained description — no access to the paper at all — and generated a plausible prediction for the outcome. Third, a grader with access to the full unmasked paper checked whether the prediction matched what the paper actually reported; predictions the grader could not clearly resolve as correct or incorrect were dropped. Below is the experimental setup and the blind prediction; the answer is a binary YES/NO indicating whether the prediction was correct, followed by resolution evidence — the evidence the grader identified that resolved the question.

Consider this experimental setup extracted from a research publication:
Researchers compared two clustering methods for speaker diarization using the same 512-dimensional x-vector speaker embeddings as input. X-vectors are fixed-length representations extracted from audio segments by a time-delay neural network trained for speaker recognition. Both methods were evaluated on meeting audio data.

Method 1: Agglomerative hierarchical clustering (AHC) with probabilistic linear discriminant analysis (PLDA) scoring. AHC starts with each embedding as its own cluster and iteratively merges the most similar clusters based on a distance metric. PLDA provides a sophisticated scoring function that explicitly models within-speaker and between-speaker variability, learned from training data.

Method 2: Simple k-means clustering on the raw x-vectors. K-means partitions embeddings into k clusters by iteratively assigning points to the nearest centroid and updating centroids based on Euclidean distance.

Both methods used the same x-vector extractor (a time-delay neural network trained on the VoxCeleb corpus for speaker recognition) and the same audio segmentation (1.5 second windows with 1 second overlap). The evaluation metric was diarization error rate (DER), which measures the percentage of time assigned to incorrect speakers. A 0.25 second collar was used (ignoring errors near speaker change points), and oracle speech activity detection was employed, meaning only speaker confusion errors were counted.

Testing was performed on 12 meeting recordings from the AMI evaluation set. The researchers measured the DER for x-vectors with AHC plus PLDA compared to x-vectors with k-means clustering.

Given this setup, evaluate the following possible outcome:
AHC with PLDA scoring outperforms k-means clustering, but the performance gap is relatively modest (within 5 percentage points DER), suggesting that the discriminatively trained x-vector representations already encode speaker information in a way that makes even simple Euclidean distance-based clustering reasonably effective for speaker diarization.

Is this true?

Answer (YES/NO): YES